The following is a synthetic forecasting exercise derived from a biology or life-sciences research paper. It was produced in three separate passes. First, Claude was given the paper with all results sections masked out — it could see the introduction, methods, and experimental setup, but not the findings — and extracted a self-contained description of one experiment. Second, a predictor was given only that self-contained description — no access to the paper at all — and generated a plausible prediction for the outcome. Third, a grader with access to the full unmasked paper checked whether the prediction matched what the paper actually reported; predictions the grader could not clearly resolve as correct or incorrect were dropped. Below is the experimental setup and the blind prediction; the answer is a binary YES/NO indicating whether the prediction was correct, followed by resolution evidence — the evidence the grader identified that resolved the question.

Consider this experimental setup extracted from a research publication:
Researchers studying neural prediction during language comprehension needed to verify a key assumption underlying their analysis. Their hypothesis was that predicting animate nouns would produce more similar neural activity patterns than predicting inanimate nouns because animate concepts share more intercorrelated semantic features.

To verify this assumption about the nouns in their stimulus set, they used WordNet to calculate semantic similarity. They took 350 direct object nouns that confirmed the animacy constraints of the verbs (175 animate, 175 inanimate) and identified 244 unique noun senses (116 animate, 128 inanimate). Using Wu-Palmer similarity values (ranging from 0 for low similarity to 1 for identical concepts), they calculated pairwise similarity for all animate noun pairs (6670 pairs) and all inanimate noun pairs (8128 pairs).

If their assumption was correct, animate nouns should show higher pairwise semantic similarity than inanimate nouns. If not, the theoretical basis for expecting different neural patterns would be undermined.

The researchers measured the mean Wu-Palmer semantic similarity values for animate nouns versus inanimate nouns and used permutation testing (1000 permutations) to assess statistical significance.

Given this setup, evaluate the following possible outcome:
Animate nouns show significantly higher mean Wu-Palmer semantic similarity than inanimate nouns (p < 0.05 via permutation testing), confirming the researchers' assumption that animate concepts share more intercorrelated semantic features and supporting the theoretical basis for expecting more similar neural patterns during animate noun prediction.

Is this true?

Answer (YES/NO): YES